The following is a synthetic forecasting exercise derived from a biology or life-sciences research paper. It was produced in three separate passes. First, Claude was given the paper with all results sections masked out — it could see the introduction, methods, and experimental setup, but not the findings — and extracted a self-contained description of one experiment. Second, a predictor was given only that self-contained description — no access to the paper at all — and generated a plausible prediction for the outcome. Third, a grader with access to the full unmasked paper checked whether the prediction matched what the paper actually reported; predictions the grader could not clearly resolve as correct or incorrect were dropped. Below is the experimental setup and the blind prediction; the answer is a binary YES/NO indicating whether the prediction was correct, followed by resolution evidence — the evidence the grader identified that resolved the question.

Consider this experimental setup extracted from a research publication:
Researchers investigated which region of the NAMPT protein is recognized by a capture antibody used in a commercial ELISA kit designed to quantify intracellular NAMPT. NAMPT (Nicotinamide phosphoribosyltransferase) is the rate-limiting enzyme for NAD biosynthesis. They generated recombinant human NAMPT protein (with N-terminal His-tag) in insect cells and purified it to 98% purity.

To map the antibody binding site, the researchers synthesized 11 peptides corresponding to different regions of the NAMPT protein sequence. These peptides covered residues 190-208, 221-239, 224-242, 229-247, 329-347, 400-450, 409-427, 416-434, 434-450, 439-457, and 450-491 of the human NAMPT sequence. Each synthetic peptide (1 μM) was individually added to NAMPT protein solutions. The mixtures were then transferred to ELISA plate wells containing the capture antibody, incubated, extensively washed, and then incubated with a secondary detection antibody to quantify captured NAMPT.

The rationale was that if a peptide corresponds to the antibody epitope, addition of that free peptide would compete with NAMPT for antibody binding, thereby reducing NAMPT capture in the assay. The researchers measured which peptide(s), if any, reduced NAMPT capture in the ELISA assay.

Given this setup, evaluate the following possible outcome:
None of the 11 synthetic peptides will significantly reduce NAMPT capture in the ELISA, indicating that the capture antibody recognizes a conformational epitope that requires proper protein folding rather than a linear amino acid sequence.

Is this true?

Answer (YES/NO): NO